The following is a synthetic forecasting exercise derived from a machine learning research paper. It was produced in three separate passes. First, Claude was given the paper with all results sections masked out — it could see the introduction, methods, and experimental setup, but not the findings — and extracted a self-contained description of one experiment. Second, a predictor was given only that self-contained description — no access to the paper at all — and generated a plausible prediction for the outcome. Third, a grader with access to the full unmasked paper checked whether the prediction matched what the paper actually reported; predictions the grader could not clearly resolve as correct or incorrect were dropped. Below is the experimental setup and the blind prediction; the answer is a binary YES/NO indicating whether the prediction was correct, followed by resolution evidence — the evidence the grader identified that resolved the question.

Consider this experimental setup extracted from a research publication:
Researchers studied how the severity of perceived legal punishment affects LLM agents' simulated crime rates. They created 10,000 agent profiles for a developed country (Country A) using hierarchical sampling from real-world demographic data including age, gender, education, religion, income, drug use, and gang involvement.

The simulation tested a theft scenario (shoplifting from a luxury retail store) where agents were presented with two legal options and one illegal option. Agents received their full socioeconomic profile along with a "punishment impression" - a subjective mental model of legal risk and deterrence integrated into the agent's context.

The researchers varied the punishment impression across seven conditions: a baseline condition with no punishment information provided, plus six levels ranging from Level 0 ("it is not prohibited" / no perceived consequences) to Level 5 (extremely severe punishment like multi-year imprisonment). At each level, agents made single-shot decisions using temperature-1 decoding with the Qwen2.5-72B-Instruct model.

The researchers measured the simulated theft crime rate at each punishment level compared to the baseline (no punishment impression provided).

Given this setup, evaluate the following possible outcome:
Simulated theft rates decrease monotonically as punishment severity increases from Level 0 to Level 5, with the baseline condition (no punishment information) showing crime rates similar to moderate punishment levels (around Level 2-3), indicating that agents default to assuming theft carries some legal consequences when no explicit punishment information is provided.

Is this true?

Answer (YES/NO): NO